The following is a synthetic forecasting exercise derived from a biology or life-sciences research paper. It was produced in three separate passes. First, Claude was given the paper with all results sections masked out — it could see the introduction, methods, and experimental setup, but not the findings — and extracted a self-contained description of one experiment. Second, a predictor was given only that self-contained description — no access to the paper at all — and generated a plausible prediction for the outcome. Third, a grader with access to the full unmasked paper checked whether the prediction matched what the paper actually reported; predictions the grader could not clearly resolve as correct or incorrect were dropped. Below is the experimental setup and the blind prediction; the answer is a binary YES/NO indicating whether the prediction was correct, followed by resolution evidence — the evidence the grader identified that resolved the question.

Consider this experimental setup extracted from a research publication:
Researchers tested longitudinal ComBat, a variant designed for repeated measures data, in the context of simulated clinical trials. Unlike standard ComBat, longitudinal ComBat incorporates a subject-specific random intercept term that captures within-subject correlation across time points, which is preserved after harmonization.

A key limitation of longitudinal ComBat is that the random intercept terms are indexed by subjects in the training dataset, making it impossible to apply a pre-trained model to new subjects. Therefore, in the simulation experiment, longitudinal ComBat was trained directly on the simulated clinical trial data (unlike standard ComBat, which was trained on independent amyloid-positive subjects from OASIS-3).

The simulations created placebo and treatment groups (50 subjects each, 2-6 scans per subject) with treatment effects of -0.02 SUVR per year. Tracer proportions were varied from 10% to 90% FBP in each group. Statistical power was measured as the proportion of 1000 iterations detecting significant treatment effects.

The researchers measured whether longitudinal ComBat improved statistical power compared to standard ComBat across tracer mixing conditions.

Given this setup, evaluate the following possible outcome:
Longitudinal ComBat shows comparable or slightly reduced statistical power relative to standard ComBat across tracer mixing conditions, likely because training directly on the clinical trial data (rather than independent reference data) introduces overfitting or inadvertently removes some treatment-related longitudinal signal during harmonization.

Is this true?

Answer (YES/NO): NO